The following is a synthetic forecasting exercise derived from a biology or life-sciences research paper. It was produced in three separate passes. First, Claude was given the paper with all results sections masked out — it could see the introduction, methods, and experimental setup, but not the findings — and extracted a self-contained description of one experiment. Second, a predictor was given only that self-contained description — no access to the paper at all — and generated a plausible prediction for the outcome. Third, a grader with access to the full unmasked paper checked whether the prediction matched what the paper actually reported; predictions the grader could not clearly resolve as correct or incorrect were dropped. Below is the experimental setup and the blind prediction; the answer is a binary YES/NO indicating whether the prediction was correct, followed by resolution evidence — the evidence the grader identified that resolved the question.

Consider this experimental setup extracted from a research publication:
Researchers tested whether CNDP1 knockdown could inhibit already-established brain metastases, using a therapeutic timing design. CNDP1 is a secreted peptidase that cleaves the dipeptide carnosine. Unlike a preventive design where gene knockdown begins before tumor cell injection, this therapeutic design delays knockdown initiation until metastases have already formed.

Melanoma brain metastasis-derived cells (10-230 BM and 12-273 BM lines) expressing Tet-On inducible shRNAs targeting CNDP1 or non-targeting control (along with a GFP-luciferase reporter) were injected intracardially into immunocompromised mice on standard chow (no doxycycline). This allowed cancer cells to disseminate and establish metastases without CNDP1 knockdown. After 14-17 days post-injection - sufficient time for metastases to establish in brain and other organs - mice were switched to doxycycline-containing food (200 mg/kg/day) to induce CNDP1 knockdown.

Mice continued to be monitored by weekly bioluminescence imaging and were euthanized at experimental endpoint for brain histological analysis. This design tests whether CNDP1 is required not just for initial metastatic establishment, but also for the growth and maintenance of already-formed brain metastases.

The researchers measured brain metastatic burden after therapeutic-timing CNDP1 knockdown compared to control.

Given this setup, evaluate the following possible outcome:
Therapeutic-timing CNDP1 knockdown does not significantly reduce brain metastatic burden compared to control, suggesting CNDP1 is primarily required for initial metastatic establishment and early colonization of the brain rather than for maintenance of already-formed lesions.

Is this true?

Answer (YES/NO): NO